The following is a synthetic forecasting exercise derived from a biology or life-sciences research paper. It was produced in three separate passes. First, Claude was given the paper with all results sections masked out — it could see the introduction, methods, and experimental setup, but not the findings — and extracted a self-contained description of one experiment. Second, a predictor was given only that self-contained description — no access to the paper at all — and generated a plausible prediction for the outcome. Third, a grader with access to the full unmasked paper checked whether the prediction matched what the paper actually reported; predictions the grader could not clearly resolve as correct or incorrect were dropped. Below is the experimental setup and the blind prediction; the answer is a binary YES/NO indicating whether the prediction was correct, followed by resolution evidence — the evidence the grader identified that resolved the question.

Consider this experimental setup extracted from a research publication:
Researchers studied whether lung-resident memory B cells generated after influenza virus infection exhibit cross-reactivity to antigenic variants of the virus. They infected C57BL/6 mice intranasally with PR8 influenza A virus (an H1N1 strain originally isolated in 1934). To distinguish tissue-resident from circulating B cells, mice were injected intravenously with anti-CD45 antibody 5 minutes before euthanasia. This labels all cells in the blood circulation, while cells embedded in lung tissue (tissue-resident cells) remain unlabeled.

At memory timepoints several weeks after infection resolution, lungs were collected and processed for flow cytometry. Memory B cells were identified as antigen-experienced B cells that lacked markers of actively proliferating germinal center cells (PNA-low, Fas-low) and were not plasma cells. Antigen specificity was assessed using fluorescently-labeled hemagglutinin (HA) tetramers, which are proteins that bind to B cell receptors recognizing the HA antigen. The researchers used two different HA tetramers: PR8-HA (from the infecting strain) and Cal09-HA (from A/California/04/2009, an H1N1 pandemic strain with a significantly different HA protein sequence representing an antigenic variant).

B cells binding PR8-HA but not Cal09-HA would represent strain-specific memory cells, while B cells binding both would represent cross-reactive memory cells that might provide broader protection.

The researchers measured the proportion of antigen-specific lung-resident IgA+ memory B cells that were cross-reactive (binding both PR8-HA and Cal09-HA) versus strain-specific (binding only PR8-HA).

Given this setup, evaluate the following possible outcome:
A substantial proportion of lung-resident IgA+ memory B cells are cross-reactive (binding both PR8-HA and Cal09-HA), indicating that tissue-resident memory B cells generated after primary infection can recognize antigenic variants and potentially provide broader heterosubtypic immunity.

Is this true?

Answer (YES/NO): YES